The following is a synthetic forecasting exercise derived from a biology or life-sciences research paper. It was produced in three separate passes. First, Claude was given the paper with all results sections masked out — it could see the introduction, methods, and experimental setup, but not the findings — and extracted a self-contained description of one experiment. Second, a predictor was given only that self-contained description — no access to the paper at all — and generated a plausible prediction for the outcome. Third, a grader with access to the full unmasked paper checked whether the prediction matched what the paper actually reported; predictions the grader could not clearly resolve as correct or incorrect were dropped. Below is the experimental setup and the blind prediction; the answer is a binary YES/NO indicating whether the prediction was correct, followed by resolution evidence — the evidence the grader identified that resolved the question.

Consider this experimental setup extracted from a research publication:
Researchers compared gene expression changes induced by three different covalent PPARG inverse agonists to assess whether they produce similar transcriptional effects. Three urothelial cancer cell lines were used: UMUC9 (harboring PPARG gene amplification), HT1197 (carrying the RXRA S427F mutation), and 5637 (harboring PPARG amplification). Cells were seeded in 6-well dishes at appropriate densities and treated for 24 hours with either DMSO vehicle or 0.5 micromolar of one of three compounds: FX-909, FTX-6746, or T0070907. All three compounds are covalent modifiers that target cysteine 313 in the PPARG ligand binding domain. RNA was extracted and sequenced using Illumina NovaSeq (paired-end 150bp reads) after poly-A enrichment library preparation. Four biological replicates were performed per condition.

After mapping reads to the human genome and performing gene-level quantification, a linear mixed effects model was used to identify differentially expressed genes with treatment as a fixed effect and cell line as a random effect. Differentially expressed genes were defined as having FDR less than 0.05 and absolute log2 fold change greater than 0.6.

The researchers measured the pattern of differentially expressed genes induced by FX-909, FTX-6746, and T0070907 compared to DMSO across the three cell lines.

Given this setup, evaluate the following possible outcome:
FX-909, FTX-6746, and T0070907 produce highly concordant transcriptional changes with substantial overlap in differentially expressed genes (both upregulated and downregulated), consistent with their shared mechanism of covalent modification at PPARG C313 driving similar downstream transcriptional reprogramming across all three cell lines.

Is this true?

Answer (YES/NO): YES